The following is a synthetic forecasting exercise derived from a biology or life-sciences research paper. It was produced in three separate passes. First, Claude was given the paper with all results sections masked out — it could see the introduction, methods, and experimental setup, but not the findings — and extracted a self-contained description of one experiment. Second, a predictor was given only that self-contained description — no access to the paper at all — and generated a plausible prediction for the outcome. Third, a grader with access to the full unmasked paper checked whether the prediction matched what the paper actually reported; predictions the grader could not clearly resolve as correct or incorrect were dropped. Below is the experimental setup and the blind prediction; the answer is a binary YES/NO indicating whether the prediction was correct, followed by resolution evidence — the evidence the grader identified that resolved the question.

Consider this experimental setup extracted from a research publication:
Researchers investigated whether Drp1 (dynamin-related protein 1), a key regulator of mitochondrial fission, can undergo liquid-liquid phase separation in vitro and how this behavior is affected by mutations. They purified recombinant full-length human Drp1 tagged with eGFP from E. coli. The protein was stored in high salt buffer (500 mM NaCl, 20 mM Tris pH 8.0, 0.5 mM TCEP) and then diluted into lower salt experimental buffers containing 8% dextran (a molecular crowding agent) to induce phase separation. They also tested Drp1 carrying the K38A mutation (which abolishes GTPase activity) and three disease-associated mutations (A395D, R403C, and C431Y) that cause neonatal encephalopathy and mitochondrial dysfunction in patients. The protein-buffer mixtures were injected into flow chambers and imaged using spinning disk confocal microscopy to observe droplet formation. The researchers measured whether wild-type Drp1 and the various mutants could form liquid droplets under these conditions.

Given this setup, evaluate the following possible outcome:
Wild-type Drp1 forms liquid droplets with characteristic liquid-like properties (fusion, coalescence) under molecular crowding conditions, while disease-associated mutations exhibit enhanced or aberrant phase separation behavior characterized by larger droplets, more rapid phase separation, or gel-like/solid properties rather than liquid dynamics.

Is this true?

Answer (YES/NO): NO